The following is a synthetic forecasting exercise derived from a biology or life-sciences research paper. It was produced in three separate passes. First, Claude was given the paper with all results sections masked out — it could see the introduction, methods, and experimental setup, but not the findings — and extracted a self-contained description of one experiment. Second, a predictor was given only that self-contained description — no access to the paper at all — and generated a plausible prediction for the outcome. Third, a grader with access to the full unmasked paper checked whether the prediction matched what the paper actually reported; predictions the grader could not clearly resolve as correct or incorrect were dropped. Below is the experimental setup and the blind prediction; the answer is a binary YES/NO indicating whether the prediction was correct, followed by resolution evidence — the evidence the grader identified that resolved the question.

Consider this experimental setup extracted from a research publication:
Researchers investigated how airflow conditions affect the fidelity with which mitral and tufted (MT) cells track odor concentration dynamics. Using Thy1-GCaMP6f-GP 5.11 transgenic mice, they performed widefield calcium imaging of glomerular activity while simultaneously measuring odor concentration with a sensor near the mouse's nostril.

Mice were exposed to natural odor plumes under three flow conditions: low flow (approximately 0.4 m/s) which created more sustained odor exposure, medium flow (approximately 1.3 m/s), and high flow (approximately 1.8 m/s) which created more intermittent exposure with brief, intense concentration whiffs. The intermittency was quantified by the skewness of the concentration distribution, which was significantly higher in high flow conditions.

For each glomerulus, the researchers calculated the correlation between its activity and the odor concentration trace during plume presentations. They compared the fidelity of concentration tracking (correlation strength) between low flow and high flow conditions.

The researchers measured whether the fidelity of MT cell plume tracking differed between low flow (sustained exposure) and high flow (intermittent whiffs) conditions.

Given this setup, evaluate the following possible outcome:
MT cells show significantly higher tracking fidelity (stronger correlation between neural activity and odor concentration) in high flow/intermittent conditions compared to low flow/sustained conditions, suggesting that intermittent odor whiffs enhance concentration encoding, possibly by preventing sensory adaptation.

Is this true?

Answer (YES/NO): YES